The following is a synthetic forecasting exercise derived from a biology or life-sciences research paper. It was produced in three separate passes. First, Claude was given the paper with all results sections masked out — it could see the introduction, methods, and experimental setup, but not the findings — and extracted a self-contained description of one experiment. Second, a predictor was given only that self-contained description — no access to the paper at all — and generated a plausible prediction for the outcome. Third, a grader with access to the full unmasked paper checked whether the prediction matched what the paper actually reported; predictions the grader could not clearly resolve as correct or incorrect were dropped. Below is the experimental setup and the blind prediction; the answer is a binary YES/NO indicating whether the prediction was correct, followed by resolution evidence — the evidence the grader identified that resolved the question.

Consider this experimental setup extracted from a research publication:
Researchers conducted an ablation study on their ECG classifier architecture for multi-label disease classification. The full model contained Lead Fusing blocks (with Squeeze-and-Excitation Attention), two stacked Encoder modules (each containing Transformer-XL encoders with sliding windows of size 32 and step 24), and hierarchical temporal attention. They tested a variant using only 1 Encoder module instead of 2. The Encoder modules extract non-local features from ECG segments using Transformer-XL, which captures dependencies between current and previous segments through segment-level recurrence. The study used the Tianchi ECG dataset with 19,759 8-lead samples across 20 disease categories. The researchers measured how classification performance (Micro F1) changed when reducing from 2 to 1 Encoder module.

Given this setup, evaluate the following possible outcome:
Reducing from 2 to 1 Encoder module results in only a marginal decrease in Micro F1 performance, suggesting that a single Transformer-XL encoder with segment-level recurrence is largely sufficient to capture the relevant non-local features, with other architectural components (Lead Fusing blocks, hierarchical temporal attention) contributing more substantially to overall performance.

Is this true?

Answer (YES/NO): YES